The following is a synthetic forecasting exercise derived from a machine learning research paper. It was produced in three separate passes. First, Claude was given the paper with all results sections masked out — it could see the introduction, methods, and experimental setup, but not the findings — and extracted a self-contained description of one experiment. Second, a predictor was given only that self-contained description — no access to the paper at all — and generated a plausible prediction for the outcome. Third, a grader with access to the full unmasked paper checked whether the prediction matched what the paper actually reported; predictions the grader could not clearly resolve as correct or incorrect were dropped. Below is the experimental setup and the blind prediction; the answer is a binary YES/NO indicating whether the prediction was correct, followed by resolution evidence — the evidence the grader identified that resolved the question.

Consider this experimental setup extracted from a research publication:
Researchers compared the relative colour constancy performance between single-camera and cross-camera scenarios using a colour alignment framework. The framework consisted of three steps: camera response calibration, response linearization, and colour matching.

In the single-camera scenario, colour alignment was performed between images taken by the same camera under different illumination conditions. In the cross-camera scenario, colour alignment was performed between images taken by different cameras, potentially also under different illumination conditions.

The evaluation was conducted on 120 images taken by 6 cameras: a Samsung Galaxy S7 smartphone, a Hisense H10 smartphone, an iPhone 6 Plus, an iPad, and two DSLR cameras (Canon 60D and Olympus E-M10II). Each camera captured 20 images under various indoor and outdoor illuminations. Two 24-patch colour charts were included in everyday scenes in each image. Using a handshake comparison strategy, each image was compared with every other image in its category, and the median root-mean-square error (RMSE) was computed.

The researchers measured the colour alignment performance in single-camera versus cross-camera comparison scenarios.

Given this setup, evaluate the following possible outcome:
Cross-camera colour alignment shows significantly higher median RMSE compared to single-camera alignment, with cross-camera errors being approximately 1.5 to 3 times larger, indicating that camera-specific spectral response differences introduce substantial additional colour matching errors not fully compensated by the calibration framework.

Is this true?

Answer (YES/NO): NO